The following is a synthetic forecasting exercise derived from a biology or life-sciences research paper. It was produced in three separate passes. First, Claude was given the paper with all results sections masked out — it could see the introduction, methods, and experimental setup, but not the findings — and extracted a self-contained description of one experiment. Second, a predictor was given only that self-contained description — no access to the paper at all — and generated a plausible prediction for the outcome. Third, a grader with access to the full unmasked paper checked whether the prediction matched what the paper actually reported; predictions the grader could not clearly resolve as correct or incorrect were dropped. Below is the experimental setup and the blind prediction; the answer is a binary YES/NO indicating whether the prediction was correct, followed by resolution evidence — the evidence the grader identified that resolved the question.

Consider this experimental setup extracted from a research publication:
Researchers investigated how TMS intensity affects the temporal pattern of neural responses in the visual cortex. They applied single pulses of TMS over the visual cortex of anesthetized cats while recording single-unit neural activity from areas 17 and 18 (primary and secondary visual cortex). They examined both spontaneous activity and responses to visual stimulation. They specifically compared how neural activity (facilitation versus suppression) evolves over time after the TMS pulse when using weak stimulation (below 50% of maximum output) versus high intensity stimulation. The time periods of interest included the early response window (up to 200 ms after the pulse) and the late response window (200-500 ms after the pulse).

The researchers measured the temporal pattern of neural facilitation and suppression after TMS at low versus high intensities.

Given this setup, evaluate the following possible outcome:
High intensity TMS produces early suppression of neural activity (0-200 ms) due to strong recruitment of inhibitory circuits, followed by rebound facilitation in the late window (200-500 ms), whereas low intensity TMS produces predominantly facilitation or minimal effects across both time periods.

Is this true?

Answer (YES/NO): NO